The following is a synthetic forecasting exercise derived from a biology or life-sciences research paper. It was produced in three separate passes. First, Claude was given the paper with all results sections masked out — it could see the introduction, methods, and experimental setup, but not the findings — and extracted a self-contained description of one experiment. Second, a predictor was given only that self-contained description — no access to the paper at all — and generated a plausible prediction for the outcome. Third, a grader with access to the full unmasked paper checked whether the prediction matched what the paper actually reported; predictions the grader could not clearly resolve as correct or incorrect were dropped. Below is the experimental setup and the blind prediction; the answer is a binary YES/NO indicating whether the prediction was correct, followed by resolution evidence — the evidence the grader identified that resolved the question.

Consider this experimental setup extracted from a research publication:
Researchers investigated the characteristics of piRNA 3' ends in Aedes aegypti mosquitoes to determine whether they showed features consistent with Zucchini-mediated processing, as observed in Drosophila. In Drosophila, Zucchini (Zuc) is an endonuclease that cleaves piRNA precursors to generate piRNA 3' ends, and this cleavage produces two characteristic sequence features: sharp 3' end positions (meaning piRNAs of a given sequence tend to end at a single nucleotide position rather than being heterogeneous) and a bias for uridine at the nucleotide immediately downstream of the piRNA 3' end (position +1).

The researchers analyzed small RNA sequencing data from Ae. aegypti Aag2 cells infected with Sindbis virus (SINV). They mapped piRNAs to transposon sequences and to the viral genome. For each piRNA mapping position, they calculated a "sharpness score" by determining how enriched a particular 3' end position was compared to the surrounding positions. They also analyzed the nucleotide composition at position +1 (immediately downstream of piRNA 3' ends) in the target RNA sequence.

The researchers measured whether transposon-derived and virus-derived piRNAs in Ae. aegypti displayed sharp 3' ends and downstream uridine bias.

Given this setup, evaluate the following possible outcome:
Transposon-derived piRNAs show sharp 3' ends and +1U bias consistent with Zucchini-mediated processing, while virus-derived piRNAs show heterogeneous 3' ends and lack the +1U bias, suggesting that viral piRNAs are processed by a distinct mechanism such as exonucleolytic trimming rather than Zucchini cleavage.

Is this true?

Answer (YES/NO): NO